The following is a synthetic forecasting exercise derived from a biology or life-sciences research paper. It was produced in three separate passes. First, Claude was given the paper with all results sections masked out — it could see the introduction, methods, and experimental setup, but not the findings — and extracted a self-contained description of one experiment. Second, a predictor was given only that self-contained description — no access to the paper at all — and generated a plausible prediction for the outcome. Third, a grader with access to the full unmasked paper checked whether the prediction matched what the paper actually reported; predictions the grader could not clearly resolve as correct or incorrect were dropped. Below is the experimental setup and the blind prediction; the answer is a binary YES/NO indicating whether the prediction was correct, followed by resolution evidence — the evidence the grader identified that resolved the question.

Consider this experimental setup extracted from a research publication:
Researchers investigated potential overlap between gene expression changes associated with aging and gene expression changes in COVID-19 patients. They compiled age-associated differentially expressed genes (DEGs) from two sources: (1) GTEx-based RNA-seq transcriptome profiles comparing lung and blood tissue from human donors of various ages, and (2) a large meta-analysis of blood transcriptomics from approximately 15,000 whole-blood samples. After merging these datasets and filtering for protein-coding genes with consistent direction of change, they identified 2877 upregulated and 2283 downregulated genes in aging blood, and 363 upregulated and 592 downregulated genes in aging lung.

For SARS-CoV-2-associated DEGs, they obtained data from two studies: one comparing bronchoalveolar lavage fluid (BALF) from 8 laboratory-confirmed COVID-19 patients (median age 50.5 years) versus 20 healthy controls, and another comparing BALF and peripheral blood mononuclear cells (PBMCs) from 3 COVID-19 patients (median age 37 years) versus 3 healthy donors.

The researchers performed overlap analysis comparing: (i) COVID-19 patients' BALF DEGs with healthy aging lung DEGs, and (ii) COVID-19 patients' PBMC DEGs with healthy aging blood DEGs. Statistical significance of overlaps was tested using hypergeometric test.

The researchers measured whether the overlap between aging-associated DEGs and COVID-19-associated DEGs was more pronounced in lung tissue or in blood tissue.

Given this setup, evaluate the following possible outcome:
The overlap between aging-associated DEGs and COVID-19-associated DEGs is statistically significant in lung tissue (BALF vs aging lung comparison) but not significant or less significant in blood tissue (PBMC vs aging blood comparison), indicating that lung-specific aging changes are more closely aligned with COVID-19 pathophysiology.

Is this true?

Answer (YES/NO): NO